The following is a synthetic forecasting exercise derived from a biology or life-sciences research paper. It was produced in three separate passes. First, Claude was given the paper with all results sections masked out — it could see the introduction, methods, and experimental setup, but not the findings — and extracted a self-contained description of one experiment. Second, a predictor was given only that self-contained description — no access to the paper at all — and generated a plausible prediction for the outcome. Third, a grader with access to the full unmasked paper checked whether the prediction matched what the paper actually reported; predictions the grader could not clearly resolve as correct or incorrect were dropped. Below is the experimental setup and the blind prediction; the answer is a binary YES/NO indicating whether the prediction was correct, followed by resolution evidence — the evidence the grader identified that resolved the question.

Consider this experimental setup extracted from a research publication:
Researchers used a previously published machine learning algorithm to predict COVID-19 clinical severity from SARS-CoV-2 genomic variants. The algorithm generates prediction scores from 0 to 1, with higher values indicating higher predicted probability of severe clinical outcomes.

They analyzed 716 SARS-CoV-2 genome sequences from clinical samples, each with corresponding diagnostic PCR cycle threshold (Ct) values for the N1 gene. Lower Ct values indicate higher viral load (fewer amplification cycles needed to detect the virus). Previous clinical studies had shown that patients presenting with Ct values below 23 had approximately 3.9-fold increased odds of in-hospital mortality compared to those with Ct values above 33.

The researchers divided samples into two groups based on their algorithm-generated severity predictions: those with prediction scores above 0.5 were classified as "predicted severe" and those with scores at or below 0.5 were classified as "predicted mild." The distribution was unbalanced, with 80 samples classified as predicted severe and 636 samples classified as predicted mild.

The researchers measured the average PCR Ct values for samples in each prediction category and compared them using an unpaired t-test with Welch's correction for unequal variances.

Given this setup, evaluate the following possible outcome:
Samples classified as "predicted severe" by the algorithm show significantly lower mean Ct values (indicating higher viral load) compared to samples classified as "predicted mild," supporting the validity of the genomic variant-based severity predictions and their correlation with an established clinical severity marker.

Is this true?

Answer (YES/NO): YES